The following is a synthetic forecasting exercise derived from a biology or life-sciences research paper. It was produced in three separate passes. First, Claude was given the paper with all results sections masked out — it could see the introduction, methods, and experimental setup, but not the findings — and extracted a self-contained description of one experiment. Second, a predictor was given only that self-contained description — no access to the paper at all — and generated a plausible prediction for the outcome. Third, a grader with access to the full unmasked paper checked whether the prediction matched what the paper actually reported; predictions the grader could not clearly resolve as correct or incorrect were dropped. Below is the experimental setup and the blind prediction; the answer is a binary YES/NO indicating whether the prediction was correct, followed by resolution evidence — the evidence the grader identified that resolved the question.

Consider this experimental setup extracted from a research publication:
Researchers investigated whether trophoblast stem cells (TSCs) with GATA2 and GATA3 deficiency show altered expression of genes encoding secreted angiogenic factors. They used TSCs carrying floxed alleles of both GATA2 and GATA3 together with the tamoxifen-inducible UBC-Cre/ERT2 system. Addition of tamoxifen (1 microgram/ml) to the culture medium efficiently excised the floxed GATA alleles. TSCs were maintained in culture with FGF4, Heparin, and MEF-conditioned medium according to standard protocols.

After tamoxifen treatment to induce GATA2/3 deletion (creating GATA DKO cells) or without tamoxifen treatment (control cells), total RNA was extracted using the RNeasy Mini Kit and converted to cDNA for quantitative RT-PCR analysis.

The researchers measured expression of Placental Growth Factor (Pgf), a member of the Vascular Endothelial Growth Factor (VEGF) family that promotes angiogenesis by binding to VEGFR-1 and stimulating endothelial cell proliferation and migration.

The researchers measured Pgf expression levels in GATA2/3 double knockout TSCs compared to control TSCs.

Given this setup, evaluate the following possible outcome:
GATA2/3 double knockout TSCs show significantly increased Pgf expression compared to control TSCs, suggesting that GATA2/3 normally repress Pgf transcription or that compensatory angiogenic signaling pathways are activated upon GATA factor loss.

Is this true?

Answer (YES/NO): NO